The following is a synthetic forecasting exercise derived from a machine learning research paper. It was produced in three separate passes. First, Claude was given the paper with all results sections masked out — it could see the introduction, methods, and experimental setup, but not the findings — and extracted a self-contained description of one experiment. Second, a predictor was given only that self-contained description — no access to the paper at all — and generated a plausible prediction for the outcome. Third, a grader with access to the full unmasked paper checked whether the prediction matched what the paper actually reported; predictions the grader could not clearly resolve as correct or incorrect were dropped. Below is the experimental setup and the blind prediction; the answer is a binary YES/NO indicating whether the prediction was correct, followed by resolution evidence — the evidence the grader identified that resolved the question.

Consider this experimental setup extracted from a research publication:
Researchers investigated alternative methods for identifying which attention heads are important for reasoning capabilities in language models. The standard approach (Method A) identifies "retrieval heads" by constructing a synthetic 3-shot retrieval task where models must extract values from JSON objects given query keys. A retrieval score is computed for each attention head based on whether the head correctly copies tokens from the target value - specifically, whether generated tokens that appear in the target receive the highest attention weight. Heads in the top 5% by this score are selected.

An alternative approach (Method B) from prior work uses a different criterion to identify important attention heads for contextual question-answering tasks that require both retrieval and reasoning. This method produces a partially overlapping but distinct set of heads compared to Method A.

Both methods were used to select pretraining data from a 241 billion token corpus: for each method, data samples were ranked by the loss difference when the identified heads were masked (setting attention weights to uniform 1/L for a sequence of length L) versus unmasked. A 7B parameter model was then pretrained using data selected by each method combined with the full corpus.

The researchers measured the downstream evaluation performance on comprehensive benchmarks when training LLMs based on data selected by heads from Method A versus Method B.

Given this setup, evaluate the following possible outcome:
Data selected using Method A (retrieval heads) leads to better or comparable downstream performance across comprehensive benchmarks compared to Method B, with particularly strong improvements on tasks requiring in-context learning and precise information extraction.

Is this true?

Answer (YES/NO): NO